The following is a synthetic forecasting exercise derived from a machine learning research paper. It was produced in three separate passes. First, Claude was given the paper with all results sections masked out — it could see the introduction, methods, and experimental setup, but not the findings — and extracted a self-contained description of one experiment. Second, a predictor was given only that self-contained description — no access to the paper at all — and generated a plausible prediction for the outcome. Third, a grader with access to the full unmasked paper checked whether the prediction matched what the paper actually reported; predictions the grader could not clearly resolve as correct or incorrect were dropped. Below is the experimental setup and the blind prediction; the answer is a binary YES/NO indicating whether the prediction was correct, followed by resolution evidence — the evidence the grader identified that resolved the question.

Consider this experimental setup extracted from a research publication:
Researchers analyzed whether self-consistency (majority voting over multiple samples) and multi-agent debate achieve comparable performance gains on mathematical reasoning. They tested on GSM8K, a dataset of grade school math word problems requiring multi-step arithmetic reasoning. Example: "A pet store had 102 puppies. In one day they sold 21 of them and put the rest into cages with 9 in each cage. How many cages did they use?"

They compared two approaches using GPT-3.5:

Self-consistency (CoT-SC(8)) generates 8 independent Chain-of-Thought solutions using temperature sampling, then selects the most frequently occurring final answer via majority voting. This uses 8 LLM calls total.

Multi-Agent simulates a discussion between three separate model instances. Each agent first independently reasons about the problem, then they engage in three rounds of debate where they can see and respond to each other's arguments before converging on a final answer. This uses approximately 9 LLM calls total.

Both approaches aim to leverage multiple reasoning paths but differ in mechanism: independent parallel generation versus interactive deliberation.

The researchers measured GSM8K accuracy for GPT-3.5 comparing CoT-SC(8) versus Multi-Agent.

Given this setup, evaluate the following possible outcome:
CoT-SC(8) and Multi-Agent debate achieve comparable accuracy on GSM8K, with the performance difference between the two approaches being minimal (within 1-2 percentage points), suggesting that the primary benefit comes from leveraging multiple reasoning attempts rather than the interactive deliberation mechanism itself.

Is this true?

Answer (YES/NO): YES